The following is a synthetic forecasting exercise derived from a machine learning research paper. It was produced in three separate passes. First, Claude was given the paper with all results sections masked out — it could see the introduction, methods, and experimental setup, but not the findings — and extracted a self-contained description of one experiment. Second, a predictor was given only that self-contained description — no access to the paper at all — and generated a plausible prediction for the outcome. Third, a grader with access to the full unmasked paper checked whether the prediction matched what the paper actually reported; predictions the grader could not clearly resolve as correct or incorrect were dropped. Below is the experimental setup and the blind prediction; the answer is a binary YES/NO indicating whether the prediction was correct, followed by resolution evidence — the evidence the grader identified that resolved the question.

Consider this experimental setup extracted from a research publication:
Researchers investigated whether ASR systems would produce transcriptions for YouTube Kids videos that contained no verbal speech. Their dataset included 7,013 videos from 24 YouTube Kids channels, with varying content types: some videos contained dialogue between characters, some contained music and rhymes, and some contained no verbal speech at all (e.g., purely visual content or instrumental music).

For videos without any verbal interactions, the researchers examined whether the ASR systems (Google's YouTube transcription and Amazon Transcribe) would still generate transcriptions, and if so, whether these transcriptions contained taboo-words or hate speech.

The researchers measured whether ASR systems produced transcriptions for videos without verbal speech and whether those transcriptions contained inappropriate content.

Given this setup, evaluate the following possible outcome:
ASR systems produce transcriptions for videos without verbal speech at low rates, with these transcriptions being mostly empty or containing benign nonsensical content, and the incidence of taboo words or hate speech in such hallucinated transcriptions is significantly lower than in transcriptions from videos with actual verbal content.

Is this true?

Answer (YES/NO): NO